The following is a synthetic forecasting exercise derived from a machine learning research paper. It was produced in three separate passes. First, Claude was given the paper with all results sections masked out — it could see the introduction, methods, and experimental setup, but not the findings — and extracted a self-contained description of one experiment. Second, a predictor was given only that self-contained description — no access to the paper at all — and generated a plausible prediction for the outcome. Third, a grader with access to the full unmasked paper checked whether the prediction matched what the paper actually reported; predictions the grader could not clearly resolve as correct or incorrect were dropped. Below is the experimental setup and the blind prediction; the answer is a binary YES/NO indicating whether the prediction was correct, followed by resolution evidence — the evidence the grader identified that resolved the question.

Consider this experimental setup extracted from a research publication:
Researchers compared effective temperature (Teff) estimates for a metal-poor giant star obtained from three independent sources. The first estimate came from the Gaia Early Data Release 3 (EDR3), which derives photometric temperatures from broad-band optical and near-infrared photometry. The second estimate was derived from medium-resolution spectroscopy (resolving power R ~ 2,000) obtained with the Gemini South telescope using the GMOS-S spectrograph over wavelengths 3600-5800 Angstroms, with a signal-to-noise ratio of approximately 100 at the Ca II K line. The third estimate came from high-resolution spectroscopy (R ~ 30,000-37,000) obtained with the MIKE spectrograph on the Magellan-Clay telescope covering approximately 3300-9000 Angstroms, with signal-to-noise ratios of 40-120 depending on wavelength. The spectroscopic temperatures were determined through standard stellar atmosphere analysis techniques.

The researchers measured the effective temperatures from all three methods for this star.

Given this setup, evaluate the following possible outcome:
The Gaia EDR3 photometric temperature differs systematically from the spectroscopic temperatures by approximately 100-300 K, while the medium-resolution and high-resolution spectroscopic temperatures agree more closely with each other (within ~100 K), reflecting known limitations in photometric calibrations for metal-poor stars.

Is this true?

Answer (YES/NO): NO